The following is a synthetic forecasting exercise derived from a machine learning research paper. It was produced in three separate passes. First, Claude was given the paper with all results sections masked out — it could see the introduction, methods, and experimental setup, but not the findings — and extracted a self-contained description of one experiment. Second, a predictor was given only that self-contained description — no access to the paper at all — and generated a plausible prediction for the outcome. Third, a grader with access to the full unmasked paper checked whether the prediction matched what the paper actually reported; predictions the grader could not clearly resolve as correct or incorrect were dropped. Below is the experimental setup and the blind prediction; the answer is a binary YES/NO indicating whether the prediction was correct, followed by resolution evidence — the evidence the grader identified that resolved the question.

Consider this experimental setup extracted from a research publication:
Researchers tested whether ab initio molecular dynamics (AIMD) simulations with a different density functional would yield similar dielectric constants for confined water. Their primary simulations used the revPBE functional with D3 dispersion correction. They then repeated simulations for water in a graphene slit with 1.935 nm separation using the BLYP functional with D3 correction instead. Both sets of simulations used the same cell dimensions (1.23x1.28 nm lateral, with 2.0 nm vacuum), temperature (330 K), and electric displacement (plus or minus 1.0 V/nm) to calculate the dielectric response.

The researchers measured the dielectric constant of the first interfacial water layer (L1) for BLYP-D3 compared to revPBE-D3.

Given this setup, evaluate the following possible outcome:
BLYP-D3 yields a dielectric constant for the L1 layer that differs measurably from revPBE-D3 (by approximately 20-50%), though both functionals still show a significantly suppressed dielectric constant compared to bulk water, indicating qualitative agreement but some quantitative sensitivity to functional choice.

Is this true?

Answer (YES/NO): YES